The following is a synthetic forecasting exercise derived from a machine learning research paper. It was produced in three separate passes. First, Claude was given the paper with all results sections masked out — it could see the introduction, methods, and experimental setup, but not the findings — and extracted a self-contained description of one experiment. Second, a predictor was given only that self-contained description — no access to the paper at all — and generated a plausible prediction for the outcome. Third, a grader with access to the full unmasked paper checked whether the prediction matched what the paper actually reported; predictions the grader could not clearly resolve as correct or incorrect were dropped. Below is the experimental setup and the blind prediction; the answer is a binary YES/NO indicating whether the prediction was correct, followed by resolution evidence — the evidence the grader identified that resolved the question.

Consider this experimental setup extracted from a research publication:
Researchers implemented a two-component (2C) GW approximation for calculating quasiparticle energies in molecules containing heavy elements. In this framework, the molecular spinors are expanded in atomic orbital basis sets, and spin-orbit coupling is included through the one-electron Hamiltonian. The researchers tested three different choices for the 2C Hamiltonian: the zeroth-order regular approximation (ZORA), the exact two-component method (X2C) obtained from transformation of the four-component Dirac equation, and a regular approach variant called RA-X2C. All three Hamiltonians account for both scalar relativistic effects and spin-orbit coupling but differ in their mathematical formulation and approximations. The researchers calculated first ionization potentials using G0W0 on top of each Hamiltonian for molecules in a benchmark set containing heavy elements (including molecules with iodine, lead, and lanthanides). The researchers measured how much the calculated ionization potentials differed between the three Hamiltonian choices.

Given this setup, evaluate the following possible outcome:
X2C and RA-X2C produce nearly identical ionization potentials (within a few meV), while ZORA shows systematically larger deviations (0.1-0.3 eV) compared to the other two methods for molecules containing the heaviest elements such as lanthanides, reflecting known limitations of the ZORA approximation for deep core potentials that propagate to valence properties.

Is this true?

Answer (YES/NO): NO